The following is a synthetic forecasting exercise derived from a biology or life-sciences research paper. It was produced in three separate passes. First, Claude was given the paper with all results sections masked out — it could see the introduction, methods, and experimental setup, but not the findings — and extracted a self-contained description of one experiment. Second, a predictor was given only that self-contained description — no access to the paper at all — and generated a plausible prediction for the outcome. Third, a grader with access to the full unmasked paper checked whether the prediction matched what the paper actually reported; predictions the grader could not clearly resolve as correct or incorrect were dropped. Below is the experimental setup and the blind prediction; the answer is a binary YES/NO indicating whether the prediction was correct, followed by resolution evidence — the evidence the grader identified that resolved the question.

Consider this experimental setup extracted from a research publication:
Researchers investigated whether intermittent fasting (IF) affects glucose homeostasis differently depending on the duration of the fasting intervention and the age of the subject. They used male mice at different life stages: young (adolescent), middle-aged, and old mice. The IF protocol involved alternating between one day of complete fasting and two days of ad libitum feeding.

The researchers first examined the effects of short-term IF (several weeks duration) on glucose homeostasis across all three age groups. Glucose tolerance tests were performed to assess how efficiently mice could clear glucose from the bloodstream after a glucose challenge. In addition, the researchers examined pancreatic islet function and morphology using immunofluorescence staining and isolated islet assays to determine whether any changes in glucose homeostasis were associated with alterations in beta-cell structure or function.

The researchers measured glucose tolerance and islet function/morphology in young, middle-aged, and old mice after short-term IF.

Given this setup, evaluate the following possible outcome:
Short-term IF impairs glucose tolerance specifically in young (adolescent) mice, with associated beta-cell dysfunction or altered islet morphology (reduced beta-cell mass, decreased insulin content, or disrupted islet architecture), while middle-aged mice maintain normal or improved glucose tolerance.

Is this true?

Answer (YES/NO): NO